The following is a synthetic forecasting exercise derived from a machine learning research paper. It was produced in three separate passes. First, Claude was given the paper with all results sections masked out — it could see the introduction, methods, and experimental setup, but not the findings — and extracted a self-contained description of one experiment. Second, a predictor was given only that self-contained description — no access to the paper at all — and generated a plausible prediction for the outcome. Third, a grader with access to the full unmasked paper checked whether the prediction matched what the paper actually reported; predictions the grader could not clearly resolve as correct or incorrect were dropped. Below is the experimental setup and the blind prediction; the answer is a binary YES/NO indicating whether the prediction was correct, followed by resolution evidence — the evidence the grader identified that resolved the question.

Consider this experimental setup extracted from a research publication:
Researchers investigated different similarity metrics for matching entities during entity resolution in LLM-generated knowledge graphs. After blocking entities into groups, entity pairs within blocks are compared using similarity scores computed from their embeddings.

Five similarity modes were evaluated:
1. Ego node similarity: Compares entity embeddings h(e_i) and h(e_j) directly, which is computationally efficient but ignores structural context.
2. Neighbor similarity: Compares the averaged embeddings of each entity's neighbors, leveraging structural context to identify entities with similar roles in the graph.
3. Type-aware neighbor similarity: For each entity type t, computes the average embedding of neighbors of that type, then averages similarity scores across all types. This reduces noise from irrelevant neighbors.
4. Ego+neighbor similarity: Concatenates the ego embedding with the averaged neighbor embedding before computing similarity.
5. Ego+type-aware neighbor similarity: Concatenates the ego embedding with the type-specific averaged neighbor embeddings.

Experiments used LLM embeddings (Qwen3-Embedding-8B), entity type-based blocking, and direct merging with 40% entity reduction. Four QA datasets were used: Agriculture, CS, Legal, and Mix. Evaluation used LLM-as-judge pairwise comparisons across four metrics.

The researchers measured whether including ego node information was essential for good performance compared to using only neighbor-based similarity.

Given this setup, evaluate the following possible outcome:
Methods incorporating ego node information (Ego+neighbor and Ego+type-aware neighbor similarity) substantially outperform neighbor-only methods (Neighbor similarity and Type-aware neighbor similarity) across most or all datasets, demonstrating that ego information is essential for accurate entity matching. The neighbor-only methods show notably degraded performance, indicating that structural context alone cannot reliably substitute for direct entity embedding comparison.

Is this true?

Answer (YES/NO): YES